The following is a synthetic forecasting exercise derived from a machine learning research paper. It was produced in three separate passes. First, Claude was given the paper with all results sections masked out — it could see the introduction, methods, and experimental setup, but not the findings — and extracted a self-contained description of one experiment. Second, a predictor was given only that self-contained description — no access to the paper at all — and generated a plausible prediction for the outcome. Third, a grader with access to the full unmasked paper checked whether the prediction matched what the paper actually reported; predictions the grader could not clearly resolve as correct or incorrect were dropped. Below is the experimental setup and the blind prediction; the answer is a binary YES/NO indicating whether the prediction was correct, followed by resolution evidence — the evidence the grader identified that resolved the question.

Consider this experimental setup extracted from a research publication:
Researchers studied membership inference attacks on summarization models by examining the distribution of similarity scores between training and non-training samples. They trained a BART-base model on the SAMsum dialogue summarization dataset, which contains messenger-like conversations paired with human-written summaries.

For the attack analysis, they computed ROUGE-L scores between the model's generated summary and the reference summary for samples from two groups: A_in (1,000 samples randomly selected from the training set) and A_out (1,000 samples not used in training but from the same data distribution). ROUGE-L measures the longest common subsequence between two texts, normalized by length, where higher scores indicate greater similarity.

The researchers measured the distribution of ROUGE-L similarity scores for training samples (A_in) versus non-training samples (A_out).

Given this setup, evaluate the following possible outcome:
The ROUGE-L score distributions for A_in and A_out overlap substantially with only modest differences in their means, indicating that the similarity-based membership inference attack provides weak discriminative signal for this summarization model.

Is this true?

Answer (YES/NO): NO